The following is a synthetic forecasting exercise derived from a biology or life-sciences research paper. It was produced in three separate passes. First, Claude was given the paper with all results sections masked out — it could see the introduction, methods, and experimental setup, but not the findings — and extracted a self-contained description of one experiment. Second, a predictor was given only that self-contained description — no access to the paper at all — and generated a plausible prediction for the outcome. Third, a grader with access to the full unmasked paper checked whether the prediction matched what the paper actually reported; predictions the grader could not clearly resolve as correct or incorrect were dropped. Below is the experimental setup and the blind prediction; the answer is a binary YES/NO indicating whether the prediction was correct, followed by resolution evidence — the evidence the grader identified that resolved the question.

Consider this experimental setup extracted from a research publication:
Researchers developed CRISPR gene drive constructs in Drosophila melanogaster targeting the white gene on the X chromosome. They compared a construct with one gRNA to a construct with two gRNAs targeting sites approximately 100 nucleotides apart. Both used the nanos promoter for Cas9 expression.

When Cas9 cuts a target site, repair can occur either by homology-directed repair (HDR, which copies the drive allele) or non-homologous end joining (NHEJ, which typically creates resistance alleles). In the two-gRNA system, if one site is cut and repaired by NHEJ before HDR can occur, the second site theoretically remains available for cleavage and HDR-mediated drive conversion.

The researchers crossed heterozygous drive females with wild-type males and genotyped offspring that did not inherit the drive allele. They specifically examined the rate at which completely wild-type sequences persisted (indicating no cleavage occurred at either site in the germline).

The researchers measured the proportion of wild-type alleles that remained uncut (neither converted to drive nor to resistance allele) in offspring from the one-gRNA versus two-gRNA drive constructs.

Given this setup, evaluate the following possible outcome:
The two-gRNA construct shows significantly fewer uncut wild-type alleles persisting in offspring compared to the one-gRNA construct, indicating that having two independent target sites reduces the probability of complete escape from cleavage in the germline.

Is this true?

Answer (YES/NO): YES